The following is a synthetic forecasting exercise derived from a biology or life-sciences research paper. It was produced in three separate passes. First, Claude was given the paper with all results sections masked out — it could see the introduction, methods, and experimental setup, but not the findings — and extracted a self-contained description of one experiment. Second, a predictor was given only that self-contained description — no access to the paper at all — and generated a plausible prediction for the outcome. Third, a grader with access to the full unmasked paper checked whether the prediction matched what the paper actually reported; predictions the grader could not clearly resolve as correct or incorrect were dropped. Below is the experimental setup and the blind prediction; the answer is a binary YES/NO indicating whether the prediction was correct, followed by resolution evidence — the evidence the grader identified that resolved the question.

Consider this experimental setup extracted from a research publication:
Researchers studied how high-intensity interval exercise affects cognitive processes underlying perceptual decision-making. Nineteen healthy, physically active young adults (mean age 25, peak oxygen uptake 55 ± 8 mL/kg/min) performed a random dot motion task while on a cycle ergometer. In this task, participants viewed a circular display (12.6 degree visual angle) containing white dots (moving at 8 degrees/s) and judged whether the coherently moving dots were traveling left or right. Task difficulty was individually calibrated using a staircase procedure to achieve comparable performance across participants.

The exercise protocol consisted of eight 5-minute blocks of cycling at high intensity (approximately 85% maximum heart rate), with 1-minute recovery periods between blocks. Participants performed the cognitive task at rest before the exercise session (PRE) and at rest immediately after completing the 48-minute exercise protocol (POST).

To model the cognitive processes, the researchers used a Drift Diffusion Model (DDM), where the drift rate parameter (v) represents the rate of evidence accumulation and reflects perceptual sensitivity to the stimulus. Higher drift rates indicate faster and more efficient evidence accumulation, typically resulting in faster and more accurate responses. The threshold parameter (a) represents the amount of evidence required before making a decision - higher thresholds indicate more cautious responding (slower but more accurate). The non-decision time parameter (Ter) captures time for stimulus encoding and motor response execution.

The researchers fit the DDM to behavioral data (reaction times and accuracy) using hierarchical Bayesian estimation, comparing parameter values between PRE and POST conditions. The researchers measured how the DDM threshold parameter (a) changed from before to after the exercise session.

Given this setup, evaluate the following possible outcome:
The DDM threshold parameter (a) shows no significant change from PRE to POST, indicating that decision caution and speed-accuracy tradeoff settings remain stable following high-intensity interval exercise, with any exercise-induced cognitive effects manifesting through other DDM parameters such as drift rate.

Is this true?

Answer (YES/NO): NO